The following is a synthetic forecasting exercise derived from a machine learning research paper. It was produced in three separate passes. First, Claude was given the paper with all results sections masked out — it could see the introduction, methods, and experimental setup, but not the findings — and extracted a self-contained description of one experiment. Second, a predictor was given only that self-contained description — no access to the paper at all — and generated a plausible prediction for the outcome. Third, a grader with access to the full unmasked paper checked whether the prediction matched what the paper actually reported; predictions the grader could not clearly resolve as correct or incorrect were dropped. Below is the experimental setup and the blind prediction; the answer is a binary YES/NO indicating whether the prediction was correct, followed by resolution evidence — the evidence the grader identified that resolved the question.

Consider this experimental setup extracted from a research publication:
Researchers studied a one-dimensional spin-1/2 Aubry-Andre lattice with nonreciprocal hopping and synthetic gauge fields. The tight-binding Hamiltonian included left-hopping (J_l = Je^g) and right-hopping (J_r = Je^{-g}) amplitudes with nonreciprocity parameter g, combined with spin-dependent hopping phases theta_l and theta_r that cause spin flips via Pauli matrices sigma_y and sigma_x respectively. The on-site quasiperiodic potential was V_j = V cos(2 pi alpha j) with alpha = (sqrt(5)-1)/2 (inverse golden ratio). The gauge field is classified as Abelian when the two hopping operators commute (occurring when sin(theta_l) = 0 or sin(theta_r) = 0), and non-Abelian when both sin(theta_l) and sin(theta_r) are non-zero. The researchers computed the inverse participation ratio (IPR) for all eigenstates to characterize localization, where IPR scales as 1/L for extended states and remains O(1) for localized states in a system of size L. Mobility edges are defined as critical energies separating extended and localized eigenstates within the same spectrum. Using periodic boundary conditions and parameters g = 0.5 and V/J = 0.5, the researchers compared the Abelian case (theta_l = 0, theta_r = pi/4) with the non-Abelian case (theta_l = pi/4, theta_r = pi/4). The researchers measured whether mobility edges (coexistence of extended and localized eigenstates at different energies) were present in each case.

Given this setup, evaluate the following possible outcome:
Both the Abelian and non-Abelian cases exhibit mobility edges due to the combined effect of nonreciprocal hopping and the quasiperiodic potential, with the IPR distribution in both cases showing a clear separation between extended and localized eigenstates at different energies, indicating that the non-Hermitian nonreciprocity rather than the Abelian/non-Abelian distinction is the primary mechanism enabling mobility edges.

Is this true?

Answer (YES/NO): NO